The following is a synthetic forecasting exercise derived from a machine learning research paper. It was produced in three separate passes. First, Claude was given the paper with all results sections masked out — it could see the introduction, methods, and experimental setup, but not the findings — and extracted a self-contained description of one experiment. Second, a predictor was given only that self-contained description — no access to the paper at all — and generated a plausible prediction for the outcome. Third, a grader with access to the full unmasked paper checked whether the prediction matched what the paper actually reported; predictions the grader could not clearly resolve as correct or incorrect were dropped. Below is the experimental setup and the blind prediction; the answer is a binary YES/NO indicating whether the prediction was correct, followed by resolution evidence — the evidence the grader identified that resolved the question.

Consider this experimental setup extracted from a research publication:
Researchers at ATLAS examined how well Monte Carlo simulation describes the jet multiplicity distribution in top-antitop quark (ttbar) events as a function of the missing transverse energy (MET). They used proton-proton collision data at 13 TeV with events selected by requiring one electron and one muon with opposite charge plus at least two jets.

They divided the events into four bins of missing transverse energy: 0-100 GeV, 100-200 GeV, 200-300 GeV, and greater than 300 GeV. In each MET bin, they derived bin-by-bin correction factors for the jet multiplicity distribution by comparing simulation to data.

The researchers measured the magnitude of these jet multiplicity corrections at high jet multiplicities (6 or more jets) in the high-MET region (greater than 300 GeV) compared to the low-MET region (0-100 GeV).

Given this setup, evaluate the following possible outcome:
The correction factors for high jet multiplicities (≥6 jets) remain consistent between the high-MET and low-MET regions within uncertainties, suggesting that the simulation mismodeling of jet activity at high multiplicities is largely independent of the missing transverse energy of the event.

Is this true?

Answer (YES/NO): NO